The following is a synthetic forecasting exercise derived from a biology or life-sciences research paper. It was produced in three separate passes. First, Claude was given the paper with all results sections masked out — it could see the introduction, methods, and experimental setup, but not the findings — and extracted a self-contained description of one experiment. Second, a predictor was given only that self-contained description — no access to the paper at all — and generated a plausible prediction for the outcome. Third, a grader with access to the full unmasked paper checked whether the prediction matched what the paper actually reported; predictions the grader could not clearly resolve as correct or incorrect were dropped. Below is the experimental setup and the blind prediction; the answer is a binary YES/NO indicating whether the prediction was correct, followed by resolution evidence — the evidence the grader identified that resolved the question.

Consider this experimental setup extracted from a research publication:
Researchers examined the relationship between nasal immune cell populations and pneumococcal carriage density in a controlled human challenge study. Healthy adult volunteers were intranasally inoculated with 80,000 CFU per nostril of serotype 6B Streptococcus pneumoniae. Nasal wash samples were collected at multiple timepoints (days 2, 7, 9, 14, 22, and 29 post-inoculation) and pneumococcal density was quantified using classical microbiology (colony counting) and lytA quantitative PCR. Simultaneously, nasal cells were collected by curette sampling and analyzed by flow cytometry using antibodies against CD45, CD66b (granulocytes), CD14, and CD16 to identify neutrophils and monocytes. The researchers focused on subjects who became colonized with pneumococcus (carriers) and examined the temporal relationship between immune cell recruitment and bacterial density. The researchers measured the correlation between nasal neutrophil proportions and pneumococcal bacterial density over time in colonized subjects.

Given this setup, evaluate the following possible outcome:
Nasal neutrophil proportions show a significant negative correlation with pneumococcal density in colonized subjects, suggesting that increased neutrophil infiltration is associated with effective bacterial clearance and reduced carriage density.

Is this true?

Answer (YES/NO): NO